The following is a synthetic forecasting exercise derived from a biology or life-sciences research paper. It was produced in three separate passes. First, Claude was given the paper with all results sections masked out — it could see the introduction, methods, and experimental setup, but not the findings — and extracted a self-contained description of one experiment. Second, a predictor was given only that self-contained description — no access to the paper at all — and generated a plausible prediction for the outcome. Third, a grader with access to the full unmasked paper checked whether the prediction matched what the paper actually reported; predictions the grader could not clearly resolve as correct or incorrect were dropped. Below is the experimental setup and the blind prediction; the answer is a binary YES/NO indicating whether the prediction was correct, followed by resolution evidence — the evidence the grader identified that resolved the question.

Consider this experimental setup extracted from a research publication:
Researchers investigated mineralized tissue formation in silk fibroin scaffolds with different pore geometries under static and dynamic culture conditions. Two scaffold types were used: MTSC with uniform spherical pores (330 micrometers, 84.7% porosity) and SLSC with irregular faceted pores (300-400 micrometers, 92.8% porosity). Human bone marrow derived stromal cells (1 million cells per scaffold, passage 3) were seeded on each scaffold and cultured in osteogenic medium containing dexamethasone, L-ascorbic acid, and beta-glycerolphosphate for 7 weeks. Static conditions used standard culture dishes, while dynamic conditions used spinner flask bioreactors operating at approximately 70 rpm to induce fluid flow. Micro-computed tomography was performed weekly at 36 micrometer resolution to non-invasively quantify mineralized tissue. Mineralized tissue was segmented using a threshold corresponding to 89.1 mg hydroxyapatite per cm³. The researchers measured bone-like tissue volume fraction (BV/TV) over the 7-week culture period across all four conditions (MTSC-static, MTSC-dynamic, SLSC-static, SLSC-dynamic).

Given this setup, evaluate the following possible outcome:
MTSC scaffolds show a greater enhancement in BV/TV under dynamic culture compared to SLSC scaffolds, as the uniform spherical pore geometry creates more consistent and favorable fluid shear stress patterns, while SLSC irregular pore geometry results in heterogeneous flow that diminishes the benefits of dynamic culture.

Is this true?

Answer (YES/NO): NO